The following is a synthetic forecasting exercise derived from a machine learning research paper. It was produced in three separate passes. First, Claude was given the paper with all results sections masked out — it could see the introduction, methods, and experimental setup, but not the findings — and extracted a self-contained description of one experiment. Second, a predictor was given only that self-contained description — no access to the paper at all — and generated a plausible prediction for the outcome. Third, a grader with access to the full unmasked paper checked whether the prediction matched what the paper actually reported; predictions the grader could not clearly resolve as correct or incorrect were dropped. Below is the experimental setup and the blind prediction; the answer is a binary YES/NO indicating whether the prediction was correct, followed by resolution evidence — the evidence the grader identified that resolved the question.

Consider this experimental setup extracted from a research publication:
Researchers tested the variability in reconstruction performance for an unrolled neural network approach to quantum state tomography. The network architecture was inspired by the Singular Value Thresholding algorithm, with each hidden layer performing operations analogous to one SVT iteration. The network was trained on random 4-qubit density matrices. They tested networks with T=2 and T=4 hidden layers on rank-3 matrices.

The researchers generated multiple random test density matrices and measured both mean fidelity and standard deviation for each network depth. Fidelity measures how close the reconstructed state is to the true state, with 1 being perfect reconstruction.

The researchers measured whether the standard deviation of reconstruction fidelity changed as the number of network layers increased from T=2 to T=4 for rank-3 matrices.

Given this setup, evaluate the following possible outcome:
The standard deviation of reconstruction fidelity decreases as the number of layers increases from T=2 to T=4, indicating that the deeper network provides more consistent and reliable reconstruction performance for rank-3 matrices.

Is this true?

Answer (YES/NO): YES